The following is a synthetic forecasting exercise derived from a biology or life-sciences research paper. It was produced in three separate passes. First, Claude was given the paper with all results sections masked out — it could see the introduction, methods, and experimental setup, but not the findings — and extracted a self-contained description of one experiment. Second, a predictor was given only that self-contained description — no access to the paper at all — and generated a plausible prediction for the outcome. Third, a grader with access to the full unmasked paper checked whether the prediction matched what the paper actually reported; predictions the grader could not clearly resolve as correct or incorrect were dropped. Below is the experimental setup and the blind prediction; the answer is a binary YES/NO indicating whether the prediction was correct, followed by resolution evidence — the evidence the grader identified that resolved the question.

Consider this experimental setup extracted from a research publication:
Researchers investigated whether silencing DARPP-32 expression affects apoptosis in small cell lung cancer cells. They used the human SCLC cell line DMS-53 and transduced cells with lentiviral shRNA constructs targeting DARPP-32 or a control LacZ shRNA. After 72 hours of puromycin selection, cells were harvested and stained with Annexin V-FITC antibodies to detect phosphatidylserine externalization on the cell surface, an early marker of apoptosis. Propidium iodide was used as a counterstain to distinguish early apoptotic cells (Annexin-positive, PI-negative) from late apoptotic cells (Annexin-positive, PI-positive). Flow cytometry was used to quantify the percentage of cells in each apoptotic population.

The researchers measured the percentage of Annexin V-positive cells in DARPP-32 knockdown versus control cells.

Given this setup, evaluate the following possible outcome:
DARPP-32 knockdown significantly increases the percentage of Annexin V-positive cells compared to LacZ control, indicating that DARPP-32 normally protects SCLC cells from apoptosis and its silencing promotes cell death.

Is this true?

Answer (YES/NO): YES